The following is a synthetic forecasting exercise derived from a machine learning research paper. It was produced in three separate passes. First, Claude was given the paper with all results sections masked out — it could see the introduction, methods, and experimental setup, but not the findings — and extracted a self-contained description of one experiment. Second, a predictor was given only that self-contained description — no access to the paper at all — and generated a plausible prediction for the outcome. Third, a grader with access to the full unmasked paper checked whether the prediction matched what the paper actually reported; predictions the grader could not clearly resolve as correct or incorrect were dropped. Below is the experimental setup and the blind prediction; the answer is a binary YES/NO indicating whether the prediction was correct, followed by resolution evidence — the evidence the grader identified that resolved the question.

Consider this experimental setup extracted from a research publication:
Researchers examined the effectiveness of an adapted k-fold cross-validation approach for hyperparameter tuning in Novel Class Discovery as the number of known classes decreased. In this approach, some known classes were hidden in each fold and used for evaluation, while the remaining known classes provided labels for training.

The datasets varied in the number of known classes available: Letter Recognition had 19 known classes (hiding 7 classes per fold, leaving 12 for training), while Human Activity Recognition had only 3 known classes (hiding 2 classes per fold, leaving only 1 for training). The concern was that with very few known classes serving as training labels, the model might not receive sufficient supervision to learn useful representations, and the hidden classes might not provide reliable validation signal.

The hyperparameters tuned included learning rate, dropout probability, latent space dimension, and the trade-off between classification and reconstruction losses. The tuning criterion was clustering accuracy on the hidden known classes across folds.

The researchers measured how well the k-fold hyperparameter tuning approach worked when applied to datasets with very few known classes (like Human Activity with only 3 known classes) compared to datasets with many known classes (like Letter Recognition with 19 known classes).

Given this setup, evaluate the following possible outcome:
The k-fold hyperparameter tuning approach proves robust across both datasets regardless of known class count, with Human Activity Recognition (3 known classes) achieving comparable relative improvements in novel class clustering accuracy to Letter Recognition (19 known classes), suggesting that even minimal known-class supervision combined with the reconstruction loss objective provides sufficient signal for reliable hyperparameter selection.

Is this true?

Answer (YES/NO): NO